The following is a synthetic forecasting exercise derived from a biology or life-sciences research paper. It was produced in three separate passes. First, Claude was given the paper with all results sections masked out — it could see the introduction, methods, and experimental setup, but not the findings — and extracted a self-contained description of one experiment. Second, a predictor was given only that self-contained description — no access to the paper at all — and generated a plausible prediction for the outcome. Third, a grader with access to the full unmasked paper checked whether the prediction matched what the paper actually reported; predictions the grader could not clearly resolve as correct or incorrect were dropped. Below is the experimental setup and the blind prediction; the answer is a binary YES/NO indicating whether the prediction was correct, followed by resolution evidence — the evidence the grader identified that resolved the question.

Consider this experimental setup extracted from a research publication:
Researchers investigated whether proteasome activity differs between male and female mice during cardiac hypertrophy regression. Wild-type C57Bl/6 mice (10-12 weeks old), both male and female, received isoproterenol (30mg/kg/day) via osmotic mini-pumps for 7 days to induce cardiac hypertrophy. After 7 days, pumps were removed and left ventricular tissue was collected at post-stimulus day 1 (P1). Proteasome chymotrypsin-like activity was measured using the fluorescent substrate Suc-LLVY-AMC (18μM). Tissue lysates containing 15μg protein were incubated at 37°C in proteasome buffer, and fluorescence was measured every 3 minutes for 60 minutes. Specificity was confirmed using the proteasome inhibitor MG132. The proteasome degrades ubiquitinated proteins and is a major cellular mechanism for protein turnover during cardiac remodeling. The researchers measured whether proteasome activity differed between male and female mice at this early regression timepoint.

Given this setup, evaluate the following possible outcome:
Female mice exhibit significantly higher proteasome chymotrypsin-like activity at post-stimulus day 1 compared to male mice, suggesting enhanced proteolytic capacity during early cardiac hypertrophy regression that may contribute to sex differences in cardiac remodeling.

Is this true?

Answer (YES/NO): NO